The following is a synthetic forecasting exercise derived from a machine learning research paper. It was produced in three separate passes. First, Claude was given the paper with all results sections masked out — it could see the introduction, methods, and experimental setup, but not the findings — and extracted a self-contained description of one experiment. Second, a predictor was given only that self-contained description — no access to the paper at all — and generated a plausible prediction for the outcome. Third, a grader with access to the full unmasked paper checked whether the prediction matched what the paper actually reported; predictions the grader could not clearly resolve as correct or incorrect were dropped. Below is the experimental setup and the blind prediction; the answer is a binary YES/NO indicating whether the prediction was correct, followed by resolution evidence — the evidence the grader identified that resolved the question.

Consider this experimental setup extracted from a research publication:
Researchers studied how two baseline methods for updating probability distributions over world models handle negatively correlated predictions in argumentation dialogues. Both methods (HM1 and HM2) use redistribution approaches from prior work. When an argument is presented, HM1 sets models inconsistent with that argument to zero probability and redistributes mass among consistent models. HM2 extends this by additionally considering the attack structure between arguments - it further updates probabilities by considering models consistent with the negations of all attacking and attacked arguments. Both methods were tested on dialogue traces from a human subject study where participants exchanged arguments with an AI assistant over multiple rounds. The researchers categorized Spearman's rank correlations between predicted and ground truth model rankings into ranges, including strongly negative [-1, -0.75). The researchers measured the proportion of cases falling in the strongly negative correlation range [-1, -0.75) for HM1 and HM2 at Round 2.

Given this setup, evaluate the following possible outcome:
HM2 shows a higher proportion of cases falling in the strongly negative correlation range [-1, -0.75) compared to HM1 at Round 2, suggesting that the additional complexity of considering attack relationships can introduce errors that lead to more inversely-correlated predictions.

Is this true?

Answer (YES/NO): YES